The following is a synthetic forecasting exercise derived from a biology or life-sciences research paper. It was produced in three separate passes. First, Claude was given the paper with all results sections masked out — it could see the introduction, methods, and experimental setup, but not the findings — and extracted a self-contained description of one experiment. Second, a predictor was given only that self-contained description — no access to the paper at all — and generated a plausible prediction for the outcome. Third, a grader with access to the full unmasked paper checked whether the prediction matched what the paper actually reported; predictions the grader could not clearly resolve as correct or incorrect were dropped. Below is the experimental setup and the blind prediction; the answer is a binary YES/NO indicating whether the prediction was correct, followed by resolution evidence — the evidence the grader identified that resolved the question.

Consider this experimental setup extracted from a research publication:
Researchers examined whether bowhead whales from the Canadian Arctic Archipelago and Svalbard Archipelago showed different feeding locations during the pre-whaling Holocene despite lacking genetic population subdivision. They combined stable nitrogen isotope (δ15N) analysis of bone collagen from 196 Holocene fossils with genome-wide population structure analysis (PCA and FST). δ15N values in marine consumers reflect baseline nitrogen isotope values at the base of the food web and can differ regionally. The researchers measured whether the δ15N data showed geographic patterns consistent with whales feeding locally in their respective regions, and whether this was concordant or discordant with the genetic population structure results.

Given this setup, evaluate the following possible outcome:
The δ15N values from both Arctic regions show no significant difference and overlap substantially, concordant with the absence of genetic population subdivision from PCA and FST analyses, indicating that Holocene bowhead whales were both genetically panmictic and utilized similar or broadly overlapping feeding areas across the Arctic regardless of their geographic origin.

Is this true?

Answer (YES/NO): NO